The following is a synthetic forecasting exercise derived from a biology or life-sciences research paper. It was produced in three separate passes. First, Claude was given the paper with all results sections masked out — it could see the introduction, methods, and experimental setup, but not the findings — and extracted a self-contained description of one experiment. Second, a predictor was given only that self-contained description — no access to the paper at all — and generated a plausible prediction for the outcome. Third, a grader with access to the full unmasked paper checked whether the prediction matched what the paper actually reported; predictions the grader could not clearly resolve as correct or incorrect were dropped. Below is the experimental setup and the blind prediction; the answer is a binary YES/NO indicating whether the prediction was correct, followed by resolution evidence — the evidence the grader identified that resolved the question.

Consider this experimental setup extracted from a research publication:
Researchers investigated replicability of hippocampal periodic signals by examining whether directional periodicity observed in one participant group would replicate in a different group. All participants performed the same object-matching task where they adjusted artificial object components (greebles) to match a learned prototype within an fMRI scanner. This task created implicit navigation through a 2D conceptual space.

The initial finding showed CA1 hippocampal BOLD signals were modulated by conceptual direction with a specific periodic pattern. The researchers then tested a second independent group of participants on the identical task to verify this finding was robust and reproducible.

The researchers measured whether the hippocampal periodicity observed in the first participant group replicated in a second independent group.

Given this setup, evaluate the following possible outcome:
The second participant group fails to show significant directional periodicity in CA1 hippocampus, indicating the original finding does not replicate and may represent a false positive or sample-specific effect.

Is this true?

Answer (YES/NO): NO